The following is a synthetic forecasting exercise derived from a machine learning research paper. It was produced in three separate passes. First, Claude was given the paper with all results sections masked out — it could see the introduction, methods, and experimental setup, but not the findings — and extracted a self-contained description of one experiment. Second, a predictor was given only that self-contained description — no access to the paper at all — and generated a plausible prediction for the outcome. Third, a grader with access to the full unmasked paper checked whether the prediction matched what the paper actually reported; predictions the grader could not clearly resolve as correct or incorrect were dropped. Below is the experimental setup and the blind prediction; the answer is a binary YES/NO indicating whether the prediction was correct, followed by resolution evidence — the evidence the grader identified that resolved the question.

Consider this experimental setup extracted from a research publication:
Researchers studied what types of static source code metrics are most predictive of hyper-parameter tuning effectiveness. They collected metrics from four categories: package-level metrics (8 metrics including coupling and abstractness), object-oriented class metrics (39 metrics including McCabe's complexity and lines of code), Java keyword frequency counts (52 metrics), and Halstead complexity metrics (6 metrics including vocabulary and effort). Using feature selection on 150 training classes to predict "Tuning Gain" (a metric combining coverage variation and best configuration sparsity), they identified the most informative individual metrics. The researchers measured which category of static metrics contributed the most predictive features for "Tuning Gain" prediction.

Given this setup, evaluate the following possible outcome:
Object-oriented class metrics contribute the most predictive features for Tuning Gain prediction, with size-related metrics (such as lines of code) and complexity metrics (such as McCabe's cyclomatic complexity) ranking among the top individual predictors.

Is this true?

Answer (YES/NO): NO